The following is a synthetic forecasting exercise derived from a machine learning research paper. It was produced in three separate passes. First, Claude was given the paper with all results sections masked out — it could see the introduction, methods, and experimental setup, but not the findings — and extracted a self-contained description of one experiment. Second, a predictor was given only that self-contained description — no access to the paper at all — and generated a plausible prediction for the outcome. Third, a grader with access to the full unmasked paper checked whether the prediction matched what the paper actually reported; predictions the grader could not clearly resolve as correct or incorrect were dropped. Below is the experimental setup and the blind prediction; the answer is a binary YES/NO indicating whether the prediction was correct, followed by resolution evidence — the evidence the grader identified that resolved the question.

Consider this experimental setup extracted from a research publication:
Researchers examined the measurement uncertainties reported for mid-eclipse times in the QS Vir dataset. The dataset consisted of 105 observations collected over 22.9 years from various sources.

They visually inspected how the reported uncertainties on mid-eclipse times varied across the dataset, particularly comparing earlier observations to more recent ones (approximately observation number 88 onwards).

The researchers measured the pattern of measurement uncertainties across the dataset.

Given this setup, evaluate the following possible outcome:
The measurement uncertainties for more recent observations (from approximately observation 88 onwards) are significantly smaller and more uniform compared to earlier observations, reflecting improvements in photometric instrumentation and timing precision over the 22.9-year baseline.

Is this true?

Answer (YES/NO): NO